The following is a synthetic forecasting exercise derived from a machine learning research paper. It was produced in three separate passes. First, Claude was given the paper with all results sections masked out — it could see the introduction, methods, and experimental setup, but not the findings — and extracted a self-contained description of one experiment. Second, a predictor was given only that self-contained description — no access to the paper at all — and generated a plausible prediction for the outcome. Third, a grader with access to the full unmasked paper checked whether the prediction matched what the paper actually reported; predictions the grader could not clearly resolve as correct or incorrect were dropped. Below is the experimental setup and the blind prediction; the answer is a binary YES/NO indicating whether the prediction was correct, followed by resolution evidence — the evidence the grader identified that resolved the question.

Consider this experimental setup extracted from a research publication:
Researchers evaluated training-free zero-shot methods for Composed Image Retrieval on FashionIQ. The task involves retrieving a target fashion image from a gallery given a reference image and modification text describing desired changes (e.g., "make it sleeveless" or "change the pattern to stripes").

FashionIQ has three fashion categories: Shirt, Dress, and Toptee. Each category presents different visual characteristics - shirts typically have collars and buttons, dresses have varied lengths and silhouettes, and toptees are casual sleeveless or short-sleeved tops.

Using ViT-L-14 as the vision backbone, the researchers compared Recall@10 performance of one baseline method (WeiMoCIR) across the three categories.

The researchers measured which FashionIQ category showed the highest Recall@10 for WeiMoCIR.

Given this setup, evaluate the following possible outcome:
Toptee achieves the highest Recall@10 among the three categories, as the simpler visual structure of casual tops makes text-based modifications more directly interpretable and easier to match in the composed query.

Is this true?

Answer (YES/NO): YES